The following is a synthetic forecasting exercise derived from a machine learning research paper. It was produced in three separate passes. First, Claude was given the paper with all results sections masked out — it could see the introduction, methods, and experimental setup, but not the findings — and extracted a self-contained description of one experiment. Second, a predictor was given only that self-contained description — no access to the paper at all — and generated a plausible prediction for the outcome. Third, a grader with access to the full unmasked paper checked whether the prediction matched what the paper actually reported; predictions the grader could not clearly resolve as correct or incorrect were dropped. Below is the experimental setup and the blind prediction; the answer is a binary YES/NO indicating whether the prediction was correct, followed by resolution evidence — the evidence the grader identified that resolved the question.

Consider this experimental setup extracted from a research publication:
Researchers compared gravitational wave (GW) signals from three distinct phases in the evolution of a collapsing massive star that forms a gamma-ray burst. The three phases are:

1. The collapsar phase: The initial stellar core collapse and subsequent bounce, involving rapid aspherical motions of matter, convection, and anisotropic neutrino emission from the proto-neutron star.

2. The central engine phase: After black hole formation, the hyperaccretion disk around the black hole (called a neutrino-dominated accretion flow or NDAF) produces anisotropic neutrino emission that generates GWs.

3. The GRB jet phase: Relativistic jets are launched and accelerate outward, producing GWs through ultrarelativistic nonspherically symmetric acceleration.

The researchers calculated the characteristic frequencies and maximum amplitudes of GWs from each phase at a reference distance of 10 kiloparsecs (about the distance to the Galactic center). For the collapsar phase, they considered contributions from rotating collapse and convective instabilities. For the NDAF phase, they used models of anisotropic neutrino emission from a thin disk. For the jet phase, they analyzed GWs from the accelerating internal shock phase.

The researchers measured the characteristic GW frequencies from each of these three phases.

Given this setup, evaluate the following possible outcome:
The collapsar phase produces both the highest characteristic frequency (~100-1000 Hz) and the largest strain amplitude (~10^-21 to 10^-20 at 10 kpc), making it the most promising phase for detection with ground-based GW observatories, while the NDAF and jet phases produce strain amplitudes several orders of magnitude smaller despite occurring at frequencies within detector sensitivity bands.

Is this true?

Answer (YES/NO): NO